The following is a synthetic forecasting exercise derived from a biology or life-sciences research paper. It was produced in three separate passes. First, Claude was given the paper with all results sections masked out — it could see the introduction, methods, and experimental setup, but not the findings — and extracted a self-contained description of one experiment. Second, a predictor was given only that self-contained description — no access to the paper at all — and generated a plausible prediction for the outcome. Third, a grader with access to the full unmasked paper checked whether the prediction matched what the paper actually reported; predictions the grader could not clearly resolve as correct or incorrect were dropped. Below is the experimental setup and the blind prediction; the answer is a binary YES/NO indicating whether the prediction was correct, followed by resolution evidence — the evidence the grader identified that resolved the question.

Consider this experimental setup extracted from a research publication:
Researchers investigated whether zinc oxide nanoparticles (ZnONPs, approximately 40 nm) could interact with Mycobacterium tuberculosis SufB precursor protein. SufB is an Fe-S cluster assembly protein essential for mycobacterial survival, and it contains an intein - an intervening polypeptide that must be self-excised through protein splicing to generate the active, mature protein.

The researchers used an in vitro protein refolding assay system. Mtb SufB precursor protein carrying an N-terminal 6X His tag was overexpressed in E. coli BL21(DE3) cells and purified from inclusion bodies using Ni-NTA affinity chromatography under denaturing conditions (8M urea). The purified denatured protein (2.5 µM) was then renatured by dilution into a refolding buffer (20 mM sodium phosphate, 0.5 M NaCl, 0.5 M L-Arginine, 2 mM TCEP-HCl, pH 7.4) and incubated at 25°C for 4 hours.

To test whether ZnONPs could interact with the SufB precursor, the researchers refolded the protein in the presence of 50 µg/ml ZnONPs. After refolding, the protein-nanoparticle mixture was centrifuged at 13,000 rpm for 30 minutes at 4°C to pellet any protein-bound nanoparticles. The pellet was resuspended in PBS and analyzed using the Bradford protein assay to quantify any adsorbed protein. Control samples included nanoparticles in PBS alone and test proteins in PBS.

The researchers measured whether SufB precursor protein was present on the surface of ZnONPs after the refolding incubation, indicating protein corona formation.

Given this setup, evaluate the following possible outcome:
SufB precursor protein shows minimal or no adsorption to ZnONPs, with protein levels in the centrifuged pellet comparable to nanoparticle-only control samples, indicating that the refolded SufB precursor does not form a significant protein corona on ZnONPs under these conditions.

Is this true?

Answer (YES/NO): NO